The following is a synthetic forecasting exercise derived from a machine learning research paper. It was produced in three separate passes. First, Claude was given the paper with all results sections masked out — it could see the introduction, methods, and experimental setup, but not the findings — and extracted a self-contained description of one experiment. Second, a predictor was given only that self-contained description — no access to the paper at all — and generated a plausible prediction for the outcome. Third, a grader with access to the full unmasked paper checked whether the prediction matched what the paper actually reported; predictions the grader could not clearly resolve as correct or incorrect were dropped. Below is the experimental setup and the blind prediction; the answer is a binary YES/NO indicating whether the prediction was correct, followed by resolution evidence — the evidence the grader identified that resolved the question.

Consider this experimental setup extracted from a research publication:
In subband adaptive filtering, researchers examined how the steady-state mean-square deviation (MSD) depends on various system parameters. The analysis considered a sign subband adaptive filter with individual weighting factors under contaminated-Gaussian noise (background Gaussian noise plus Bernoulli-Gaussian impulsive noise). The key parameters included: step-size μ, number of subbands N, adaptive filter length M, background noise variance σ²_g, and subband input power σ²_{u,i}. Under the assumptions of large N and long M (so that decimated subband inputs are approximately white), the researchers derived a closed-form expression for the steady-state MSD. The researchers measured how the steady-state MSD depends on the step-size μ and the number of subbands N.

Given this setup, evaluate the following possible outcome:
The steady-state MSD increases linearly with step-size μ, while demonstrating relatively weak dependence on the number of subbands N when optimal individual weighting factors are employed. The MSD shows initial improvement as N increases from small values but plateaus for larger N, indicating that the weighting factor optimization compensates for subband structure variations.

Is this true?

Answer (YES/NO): NO